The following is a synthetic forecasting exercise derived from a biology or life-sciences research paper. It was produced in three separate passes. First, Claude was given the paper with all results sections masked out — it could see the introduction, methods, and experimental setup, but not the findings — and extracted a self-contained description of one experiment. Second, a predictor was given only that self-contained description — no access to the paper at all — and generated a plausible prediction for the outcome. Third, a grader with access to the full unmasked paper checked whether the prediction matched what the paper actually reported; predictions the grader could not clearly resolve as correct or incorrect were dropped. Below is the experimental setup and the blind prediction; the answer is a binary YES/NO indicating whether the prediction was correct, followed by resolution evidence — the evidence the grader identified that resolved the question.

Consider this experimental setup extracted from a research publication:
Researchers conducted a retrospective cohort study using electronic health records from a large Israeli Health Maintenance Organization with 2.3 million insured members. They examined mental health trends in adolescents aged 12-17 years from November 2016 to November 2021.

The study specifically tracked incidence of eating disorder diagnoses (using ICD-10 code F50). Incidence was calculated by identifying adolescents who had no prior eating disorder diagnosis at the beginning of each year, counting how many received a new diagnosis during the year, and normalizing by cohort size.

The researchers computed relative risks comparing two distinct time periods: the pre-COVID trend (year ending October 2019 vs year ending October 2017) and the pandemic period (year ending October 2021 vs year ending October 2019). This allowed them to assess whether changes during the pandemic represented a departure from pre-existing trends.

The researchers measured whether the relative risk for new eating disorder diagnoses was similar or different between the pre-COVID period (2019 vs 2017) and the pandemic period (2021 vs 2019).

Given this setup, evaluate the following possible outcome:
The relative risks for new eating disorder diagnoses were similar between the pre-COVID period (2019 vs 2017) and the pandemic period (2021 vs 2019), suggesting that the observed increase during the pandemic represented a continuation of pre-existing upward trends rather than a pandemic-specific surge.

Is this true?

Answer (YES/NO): NO